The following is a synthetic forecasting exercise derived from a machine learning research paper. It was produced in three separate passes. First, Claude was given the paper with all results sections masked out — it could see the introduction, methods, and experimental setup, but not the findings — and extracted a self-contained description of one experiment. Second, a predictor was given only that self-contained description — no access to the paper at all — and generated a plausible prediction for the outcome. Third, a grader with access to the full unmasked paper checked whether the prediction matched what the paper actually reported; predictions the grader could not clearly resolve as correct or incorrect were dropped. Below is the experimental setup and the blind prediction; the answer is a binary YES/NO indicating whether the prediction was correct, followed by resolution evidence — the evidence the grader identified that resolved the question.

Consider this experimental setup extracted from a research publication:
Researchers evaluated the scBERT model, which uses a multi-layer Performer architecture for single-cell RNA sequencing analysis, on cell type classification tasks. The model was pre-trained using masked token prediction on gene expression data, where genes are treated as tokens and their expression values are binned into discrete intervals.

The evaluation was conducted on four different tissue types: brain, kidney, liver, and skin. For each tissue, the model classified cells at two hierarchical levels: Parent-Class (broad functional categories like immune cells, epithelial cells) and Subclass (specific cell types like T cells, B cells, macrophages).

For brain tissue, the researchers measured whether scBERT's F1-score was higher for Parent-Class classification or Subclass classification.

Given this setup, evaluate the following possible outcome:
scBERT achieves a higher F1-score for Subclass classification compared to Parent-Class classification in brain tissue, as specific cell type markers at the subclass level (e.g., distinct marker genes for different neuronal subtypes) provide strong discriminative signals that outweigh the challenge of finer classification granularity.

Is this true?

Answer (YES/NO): YES